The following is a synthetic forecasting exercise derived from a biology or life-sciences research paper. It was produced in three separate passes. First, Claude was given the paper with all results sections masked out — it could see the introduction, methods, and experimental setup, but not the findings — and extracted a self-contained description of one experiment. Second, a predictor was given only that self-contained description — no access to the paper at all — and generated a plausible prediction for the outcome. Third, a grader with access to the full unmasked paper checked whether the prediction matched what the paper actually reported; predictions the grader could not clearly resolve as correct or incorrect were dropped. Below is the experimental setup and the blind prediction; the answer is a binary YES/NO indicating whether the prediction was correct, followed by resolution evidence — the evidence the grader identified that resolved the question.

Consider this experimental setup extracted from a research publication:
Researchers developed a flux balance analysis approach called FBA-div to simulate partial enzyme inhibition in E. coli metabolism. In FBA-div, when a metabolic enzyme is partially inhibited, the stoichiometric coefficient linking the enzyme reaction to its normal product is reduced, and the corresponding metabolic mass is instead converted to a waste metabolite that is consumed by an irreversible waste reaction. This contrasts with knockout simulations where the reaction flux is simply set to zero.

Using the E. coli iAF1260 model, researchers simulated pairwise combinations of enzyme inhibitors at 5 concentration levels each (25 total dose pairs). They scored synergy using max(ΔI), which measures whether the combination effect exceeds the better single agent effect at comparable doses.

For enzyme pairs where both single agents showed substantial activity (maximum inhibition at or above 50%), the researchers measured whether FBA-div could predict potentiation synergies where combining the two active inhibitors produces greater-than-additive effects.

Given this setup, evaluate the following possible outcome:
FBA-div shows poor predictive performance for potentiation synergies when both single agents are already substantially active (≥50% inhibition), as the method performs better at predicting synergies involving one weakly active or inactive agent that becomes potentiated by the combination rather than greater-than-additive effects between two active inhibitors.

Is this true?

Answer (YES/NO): NO